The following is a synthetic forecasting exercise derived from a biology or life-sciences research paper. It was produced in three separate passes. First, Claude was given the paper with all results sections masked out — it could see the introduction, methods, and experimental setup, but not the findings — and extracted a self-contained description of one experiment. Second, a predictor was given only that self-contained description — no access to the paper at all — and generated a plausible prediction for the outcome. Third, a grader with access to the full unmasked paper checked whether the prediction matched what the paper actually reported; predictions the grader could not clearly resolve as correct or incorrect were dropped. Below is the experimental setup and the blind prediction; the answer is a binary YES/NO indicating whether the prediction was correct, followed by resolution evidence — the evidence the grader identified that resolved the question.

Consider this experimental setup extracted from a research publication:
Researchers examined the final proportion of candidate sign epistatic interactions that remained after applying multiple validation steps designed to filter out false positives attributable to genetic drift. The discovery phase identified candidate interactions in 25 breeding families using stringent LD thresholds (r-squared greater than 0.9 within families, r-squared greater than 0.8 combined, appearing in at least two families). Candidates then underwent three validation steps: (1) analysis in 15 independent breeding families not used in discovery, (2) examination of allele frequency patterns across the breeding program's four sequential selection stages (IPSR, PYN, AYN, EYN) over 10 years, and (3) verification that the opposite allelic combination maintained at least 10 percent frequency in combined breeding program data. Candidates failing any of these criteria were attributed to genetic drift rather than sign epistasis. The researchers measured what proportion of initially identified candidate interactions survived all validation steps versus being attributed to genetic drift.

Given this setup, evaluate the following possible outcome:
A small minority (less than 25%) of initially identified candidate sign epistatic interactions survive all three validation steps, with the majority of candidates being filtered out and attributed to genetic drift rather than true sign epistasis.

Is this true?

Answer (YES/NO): YES